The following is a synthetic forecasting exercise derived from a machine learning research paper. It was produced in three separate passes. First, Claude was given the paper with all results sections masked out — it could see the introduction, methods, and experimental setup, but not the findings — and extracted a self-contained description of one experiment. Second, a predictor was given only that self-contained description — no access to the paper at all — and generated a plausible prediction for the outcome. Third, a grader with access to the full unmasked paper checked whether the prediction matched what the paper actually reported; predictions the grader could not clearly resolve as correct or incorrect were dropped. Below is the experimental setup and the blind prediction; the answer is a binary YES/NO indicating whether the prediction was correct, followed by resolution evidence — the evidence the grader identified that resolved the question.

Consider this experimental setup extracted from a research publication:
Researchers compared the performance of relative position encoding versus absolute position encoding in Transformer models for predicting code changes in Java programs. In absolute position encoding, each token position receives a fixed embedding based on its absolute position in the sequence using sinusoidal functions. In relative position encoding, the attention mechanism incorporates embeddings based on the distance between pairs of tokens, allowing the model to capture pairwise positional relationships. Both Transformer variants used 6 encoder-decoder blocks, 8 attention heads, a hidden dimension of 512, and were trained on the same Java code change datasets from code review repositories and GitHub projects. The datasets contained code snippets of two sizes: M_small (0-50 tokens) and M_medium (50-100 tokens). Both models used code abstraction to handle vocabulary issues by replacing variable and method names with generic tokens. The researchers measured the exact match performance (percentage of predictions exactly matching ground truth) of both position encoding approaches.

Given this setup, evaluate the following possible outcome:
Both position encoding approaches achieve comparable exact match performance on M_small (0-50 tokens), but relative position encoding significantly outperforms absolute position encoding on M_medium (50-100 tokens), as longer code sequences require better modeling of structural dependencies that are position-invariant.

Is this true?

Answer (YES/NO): NO